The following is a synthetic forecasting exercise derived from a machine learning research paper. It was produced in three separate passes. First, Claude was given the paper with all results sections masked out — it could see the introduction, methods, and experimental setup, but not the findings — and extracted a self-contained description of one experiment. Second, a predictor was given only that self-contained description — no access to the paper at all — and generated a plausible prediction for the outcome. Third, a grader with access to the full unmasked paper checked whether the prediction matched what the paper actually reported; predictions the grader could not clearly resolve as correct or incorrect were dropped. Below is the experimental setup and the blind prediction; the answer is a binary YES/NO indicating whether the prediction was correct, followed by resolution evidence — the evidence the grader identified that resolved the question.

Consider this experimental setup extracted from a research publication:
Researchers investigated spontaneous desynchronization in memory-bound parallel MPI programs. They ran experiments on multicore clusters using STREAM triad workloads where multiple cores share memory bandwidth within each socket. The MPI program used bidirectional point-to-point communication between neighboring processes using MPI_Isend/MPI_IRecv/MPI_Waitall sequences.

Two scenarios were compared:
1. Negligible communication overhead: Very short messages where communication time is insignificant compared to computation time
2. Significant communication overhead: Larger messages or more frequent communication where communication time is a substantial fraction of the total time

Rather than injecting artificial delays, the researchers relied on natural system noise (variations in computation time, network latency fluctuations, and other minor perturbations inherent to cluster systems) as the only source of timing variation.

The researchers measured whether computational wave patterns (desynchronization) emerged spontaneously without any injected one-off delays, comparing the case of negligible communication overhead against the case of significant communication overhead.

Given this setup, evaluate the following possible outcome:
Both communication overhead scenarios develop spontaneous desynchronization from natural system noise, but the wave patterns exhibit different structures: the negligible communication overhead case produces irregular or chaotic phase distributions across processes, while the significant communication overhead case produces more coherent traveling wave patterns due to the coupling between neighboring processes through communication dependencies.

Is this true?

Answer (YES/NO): NO